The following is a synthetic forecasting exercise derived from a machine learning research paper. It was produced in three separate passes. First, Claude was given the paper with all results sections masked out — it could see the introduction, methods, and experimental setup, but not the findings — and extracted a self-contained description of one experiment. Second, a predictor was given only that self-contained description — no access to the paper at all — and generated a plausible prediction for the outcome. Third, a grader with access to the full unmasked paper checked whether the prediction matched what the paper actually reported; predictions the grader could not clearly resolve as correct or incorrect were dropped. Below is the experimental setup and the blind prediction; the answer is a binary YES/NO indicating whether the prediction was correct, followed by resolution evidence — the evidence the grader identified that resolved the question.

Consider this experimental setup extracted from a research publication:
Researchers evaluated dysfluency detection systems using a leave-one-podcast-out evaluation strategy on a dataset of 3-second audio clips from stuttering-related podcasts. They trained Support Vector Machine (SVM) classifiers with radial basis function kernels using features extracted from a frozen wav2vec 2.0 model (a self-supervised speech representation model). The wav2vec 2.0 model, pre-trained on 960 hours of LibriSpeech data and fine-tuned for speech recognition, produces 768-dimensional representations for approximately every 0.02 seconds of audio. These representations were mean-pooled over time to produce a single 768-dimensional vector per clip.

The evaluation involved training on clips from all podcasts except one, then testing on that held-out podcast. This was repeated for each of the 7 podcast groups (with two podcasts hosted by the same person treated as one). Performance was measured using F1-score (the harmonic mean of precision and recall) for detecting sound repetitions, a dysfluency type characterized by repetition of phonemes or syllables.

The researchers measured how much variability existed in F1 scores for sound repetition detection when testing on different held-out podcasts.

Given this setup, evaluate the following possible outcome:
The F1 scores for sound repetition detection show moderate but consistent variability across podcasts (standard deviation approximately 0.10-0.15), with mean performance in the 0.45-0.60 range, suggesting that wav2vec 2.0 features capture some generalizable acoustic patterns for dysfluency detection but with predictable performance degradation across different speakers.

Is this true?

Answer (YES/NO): NO